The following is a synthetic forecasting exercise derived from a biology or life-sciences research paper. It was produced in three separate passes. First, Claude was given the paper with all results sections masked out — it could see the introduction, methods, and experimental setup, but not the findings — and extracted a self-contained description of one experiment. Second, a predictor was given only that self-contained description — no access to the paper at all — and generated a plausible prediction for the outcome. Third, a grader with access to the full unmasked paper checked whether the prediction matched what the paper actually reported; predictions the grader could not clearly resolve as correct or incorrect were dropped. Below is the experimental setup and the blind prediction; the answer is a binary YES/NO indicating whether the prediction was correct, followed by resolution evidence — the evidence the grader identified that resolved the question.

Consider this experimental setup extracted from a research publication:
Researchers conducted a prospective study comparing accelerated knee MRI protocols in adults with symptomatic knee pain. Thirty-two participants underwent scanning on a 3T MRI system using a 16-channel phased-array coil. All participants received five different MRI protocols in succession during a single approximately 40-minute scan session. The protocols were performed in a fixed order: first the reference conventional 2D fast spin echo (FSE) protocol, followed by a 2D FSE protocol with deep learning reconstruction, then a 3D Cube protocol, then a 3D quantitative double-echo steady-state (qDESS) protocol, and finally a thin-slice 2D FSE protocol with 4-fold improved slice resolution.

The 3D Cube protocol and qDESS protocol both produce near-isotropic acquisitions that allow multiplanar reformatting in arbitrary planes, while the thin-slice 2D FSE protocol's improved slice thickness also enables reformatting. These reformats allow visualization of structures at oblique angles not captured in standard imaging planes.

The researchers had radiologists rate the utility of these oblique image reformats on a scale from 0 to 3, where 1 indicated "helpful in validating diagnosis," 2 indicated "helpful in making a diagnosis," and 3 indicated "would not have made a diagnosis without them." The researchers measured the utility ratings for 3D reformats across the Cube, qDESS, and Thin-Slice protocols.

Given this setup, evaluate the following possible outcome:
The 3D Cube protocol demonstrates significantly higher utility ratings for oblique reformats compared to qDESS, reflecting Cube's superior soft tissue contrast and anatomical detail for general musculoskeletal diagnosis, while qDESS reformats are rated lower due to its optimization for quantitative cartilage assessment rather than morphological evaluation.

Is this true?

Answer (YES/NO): NO